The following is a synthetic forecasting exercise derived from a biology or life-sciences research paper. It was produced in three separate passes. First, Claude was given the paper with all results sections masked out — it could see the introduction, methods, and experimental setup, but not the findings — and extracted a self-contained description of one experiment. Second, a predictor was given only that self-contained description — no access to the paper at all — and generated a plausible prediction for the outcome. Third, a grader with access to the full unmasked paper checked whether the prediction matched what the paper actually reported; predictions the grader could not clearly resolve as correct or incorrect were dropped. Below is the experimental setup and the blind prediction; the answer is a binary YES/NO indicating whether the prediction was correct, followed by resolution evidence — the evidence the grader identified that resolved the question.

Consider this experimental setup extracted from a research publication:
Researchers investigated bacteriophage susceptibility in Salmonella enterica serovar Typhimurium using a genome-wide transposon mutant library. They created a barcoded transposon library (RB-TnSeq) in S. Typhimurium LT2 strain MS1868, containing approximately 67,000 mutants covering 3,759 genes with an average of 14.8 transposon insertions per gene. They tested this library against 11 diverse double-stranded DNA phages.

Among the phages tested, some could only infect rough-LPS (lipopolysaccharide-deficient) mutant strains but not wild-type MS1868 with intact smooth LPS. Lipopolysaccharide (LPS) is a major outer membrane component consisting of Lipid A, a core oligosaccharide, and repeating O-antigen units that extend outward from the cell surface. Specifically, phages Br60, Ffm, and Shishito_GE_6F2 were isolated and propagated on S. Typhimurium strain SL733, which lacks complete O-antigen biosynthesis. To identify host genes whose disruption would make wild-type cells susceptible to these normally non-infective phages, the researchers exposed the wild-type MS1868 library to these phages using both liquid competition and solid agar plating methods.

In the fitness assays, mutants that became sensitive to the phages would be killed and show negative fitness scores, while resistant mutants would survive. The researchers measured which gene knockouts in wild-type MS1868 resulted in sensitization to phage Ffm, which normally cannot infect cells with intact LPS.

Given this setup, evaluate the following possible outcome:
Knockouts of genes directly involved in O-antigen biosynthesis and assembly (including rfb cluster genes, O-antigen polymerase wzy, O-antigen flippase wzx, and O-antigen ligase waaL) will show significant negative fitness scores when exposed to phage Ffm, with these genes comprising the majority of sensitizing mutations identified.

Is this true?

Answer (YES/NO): NO